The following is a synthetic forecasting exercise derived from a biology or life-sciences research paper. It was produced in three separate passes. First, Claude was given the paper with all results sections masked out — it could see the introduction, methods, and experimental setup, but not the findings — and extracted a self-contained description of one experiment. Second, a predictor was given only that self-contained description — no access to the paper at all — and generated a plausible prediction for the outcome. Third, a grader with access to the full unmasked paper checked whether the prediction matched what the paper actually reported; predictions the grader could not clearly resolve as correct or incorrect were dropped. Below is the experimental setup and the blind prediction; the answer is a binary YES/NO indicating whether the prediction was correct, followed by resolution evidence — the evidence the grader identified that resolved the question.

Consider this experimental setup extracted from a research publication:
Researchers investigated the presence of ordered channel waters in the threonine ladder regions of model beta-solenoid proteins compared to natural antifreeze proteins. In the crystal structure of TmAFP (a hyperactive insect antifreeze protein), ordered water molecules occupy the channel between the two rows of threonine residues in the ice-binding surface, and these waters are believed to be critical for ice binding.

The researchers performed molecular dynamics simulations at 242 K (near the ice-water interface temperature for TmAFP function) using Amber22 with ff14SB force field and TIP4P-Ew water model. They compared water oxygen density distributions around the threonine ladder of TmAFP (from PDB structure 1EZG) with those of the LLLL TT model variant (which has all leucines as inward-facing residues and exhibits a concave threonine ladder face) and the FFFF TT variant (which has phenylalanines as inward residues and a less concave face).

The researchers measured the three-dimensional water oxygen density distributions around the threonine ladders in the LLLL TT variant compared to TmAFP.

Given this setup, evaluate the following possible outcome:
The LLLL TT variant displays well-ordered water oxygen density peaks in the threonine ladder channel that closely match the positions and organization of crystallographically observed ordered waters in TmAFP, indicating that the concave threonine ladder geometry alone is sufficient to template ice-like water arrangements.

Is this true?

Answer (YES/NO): NO